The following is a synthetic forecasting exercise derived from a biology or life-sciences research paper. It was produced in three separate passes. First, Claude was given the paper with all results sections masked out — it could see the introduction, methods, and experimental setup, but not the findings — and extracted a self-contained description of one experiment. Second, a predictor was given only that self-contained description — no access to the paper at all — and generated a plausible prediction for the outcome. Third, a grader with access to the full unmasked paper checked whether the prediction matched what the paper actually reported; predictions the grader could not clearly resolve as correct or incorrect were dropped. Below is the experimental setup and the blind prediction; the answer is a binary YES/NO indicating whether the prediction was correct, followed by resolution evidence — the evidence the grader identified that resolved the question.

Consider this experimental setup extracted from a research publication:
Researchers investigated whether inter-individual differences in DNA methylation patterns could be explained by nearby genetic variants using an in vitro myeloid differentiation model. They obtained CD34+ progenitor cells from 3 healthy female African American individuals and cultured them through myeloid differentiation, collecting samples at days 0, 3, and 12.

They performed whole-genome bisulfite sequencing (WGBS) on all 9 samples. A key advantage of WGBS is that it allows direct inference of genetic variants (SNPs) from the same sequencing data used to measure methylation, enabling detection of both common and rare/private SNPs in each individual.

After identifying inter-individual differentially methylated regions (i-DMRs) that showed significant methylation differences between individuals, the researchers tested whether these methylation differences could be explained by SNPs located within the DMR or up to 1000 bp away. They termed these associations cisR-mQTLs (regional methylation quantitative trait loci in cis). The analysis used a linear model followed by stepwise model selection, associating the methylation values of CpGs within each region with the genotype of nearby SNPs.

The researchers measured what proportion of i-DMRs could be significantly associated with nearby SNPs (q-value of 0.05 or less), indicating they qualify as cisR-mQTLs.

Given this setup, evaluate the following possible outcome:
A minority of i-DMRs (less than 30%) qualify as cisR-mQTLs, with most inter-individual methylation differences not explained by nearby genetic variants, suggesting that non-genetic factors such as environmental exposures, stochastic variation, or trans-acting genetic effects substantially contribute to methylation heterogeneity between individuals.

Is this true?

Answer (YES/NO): NO